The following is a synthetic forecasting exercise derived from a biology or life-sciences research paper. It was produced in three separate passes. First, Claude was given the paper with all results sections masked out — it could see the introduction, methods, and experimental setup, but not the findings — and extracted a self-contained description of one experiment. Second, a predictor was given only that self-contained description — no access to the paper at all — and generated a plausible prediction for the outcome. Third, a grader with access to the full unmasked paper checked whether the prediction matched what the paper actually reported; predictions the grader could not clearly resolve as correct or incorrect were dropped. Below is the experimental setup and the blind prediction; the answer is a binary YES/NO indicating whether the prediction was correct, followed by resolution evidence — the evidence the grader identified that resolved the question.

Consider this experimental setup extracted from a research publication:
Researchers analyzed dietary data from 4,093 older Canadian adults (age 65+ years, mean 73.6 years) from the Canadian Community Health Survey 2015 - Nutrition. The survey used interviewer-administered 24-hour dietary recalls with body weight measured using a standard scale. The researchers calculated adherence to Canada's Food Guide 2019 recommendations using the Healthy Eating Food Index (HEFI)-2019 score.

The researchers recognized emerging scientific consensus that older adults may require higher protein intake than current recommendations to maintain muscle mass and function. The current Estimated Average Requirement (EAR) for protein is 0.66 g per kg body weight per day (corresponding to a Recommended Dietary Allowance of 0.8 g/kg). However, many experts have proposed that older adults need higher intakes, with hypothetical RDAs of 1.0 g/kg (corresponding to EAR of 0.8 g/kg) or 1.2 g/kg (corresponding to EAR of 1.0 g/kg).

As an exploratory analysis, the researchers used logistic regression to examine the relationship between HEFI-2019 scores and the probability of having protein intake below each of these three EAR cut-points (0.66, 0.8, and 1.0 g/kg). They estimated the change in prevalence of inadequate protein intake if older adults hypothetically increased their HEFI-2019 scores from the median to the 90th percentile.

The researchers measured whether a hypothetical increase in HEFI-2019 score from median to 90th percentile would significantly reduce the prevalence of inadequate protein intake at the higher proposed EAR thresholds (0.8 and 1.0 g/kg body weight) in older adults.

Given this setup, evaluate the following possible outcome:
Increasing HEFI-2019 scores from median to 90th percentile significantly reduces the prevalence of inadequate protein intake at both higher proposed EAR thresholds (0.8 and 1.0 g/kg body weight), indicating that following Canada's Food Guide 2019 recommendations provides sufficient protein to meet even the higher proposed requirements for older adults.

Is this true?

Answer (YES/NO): YES